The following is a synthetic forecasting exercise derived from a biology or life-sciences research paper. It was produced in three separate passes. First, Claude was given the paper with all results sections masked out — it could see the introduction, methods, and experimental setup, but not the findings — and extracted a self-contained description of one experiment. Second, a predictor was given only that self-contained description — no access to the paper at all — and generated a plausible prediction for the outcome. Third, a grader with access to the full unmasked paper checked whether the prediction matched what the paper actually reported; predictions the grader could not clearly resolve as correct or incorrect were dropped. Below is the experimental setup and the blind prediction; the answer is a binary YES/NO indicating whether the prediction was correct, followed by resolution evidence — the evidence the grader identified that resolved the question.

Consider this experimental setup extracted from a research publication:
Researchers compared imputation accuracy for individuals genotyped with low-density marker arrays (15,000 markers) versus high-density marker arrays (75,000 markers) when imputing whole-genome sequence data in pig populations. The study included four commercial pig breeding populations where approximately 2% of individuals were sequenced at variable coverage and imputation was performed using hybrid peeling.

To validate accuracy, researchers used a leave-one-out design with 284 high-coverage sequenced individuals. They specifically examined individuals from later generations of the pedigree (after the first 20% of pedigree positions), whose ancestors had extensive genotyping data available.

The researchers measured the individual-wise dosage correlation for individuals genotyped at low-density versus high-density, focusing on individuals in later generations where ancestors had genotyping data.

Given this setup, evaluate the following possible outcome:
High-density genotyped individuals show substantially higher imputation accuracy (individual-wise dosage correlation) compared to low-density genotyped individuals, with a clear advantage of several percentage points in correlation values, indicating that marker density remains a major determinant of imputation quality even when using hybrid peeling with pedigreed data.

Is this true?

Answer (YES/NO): NO